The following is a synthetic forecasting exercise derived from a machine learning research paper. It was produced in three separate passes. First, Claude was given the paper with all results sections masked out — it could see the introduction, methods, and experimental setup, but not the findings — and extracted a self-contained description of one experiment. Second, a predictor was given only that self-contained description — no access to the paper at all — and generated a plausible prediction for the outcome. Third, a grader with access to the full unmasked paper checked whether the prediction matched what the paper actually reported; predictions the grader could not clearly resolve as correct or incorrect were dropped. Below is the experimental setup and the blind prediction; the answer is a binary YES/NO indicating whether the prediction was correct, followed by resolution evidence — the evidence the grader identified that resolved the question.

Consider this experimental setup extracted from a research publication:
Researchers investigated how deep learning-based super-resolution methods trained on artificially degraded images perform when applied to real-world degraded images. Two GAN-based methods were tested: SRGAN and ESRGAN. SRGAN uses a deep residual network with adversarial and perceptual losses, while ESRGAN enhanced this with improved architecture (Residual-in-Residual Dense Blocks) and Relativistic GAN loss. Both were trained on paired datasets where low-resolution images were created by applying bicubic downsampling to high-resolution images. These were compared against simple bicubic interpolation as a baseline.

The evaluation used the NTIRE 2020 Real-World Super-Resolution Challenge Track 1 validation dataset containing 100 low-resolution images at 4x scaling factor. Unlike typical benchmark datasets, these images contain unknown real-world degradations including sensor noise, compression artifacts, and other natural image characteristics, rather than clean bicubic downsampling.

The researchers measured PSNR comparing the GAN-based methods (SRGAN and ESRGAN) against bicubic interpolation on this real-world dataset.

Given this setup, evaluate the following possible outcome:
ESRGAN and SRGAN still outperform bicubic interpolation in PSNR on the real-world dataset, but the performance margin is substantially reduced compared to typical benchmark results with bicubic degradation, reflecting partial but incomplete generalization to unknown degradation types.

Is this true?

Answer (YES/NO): NO